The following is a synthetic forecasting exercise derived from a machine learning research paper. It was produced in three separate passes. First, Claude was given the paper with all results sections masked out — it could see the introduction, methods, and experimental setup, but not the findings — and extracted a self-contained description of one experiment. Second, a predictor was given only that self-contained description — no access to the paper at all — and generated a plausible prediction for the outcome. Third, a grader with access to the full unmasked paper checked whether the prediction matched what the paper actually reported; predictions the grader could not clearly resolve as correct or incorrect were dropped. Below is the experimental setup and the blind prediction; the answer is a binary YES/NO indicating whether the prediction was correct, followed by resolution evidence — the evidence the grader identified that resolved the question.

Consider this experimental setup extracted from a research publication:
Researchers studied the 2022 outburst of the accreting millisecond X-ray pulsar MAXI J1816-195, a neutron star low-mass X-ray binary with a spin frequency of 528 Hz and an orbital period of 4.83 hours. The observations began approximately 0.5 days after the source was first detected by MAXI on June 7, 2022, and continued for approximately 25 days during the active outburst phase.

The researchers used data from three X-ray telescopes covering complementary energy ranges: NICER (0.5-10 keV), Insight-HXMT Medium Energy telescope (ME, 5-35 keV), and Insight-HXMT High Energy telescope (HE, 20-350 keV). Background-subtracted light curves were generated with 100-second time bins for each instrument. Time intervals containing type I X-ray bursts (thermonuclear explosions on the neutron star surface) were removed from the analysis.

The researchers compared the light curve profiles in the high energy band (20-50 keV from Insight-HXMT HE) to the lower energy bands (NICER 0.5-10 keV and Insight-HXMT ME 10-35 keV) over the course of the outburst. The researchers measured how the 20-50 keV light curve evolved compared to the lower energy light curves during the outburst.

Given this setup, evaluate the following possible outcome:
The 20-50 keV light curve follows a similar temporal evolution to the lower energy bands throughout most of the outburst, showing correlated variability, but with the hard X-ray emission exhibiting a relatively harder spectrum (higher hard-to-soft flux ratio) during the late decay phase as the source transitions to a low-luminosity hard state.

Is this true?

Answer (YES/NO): NO